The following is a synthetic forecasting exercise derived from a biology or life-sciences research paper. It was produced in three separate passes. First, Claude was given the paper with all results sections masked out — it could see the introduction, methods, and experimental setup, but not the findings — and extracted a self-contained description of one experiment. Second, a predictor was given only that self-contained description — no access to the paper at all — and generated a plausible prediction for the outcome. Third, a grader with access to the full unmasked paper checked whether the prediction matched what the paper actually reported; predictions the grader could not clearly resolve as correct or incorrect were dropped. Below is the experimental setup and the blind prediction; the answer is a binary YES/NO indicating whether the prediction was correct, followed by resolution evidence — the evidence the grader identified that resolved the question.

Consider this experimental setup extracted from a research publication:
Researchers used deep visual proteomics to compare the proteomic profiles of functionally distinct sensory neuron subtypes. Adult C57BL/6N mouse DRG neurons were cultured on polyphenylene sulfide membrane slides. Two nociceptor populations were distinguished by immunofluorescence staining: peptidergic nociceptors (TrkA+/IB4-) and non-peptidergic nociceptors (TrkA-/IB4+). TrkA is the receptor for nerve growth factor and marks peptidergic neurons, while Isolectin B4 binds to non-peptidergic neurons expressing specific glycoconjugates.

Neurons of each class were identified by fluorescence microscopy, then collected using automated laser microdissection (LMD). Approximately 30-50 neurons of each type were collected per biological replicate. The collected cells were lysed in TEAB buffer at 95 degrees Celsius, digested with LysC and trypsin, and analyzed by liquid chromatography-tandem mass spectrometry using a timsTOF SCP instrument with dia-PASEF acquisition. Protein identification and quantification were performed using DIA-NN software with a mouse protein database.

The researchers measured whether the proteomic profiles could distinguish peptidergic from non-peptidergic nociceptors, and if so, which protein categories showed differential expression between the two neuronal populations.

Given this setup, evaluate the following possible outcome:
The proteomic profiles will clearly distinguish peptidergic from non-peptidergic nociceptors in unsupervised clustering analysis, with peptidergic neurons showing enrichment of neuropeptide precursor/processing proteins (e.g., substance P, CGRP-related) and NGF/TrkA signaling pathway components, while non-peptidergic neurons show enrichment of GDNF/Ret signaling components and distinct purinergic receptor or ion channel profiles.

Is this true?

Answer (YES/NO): NO